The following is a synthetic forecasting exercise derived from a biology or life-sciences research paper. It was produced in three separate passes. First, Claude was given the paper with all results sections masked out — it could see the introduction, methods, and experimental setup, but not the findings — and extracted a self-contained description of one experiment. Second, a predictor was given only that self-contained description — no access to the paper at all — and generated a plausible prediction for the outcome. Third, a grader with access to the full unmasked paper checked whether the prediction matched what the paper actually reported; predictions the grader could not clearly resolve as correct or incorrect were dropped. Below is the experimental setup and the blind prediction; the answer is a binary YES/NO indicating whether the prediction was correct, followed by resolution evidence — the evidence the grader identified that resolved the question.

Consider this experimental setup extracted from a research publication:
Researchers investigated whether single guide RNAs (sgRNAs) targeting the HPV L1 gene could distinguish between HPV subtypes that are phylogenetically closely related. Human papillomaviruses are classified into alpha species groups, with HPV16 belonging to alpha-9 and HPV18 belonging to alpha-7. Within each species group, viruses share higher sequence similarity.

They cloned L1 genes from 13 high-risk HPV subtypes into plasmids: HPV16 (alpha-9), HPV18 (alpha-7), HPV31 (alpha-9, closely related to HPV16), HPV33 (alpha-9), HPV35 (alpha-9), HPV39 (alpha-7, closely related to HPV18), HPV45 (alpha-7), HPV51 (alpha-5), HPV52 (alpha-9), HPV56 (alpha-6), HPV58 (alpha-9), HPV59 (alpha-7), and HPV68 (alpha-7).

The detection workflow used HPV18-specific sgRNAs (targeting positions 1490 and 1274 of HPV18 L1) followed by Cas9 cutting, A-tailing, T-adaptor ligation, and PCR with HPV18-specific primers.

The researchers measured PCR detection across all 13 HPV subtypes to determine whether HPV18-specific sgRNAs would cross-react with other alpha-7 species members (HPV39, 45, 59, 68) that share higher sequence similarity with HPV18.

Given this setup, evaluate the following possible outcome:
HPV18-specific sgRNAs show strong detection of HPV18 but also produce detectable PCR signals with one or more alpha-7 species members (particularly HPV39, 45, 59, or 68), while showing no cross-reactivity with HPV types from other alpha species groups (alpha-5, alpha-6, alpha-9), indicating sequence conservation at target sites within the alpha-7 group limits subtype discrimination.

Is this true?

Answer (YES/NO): NO